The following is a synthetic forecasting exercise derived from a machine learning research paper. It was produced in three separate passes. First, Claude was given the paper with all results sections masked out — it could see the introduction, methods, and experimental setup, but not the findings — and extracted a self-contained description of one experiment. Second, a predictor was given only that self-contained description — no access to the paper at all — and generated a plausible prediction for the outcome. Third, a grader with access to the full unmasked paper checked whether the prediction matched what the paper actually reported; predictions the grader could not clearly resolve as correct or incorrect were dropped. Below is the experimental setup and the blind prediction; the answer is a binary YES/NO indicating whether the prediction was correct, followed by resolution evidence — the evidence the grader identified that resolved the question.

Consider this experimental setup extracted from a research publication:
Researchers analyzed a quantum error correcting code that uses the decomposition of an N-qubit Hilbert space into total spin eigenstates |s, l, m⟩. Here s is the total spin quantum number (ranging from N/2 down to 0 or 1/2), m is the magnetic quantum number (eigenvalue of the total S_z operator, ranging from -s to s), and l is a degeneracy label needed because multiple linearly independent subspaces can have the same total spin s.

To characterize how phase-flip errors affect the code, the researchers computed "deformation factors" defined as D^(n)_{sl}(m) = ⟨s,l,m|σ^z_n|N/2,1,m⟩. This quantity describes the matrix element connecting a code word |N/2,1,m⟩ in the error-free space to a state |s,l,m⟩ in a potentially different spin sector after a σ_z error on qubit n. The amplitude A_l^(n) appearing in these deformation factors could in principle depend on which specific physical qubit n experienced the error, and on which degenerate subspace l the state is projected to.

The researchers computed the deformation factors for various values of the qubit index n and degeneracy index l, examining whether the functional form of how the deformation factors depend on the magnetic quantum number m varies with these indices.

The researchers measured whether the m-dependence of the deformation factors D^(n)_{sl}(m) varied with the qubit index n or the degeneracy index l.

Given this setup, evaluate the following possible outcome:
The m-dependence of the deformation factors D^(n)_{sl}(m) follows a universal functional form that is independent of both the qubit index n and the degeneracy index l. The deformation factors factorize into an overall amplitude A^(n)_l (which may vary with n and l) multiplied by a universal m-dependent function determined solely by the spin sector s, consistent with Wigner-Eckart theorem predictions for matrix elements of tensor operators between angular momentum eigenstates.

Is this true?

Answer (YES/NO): YES